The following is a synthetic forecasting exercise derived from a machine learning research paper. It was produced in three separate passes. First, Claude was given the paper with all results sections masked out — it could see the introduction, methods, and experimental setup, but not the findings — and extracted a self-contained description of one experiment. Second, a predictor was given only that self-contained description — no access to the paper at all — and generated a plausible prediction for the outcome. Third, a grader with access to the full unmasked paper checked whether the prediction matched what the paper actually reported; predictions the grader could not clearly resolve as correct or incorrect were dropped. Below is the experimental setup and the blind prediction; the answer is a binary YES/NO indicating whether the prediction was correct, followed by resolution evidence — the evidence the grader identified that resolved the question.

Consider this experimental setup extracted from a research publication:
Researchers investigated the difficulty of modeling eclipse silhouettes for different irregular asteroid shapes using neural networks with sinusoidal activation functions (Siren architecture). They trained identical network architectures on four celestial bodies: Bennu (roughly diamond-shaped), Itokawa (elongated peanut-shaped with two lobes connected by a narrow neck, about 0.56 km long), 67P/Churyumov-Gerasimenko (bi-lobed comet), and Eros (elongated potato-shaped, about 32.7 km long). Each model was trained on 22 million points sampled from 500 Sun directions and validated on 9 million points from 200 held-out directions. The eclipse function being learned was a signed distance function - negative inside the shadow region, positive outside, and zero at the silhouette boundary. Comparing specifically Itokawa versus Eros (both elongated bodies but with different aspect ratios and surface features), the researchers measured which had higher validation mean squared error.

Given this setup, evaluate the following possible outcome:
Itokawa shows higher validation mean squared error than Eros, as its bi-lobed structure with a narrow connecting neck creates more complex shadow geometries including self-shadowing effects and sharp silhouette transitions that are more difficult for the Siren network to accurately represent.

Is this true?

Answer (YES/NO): YES